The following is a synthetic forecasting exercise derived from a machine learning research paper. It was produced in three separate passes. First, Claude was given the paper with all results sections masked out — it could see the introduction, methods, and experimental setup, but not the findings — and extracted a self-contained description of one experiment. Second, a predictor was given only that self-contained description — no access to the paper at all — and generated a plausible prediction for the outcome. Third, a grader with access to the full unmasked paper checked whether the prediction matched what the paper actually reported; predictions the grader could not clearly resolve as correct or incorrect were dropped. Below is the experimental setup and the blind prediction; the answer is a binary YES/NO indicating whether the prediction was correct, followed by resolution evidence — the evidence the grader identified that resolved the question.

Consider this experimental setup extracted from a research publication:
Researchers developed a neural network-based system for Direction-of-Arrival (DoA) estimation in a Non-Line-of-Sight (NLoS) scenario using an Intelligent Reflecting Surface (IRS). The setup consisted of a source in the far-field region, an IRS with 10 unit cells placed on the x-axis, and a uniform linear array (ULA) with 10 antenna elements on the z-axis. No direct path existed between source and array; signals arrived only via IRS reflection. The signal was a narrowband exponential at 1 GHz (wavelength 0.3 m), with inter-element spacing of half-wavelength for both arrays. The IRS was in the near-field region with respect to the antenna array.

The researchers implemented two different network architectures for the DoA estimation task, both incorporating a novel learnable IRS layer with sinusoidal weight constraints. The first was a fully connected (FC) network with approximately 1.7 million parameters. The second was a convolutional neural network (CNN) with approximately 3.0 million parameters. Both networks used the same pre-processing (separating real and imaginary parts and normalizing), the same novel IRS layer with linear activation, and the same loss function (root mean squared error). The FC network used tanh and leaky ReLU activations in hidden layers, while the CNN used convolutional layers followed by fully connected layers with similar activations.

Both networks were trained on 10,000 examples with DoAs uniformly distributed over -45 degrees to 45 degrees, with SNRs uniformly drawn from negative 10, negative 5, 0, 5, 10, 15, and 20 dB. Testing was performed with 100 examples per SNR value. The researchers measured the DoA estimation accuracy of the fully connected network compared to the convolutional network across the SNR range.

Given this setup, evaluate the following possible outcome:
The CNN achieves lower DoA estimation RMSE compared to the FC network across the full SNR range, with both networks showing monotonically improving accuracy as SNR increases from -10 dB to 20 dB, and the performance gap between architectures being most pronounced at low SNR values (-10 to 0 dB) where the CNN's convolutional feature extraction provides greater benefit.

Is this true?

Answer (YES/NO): NO